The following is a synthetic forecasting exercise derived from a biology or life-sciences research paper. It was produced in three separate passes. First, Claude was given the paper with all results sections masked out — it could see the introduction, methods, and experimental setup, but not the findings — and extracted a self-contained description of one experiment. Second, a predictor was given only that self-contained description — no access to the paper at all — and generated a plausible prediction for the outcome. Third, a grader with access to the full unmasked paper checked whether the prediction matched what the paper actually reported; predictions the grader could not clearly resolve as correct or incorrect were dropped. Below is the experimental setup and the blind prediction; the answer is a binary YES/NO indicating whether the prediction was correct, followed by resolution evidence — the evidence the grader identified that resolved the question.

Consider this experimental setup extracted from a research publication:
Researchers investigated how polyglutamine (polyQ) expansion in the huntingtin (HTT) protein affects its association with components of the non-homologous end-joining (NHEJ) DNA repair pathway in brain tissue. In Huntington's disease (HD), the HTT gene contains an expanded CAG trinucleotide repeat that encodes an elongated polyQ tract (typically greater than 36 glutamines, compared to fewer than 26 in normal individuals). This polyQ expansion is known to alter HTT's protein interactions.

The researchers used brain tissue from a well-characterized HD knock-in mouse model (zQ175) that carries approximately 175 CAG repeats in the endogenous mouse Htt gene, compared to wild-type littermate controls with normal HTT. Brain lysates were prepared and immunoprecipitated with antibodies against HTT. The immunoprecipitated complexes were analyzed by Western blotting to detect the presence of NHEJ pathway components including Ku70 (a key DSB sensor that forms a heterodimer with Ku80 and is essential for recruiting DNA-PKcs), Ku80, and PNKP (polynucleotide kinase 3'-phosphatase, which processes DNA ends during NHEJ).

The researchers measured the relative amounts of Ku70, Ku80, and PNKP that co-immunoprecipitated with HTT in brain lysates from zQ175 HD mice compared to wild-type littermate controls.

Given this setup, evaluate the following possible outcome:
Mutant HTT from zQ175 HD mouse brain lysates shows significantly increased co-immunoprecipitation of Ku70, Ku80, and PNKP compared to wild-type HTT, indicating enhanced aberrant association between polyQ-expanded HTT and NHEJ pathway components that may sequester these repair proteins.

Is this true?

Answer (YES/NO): NO